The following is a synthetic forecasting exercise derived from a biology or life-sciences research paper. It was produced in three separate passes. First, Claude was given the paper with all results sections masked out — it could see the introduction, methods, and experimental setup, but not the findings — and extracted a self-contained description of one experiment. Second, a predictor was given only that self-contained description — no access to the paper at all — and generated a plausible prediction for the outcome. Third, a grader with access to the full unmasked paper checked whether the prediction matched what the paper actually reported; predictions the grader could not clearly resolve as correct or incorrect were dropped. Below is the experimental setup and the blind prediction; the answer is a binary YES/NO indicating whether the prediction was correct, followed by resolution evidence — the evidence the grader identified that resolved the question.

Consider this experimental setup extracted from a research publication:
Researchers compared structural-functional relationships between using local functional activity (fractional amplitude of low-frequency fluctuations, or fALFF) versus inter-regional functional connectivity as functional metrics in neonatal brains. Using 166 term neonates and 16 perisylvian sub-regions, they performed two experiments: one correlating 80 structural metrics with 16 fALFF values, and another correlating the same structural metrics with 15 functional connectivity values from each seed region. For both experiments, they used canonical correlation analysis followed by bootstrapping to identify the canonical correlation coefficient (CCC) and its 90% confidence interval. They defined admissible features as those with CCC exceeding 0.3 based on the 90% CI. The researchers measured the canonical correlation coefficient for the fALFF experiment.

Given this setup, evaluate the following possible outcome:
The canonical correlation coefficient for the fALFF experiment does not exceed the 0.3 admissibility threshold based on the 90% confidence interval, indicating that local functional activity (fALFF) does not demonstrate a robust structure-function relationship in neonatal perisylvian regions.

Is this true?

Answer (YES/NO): NO